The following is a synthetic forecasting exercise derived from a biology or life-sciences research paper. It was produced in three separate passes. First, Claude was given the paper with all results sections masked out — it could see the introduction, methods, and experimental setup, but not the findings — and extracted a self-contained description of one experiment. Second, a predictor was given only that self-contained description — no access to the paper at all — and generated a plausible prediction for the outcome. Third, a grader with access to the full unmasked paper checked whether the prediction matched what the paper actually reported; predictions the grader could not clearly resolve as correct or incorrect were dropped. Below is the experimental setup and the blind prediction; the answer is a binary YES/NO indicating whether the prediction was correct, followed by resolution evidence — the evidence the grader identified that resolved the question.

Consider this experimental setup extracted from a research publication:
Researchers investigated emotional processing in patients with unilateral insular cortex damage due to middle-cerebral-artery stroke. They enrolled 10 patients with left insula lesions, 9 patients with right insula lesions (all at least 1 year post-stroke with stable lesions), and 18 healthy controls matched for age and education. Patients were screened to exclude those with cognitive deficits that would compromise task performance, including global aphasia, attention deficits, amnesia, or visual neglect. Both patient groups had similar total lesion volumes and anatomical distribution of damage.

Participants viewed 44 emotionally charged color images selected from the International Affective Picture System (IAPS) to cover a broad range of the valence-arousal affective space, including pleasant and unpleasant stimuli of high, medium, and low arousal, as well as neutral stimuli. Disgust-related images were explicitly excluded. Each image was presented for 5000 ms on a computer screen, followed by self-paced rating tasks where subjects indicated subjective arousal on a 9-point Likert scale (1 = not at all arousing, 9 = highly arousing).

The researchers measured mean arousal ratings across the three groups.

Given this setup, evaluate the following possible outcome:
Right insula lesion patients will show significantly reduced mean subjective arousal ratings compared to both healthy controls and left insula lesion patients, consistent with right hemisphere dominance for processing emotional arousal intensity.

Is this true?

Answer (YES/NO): YES